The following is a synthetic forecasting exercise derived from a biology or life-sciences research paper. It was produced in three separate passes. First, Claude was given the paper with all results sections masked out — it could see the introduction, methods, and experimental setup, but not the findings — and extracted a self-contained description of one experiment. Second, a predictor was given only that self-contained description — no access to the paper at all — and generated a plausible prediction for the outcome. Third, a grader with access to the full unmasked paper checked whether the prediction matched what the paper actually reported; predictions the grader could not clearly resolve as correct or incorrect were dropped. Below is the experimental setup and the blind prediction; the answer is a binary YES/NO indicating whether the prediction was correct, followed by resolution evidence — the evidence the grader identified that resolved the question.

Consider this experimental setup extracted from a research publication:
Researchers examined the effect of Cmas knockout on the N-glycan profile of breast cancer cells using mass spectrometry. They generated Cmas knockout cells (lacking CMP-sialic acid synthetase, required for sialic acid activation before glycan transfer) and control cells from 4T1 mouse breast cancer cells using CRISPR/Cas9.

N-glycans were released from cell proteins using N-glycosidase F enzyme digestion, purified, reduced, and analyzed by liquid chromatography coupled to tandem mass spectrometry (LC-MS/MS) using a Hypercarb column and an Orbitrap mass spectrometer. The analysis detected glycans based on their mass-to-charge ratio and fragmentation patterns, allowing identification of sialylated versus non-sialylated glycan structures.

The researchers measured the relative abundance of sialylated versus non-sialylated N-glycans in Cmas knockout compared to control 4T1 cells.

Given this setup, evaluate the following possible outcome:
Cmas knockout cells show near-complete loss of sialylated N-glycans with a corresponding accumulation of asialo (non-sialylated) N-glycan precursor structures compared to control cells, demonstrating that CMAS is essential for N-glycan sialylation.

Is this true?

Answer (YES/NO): YES